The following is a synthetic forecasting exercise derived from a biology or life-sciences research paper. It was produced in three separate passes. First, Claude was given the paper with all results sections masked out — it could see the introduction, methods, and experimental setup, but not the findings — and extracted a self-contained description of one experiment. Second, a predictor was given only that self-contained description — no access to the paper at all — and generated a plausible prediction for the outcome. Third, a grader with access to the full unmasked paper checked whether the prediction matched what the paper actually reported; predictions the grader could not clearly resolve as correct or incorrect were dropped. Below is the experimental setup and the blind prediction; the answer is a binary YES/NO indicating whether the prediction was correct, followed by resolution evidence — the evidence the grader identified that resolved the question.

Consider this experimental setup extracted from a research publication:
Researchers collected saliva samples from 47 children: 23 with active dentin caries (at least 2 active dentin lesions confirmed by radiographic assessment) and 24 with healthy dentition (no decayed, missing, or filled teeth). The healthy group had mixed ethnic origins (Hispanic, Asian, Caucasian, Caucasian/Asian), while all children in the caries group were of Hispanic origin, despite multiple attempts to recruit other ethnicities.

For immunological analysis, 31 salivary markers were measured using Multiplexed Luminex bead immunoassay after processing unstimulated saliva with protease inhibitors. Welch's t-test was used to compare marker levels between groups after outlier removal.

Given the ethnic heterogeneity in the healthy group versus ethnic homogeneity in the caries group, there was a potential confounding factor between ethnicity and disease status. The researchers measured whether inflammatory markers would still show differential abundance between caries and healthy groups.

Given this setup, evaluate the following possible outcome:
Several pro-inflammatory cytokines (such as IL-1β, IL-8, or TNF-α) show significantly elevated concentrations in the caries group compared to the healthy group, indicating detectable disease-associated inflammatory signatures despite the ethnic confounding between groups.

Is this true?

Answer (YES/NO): NO